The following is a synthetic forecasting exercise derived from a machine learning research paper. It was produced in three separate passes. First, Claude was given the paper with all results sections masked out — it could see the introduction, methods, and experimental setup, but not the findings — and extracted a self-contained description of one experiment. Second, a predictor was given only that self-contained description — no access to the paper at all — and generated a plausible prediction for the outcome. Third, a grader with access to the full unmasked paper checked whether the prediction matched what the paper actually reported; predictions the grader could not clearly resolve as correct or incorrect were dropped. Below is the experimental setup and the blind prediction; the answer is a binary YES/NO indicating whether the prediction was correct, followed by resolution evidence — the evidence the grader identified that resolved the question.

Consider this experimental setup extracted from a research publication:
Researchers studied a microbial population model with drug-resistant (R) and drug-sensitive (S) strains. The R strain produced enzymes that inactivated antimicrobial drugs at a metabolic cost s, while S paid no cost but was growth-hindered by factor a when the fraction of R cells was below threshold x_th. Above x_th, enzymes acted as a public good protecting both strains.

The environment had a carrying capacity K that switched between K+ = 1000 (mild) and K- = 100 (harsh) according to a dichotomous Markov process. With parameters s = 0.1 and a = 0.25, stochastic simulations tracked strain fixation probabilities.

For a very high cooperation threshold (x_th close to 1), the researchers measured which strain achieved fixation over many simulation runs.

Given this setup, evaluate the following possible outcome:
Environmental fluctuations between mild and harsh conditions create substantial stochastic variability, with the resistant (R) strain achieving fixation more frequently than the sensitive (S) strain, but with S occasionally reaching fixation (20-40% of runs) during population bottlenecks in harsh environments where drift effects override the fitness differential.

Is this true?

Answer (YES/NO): NO